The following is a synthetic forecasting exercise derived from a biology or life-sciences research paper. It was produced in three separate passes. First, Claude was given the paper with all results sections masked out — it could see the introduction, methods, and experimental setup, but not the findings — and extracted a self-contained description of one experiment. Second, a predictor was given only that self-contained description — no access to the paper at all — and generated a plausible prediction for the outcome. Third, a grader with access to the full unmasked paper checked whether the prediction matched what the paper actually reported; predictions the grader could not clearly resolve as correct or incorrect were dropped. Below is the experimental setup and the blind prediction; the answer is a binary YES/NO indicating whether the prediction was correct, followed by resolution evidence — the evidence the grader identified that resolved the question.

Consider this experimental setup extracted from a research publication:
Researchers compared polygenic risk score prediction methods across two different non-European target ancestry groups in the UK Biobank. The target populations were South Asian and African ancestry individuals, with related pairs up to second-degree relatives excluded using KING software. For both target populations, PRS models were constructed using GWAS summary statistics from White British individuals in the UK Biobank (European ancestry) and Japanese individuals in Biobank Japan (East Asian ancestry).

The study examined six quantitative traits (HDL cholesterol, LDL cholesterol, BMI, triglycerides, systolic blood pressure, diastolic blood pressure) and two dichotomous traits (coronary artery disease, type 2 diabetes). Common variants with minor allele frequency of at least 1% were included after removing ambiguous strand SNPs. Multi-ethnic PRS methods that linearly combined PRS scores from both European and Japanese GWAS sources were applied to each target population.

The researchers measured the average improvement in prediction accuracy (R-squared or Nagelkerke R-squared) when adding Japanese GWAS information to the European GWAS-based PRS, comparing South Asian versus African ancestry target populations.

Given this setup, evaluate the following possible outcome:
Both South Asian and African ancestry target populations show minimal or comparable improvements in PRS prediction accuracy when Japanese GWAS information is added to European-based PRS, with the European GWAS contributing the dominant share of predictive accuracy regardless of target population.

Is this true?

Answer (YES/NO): NO